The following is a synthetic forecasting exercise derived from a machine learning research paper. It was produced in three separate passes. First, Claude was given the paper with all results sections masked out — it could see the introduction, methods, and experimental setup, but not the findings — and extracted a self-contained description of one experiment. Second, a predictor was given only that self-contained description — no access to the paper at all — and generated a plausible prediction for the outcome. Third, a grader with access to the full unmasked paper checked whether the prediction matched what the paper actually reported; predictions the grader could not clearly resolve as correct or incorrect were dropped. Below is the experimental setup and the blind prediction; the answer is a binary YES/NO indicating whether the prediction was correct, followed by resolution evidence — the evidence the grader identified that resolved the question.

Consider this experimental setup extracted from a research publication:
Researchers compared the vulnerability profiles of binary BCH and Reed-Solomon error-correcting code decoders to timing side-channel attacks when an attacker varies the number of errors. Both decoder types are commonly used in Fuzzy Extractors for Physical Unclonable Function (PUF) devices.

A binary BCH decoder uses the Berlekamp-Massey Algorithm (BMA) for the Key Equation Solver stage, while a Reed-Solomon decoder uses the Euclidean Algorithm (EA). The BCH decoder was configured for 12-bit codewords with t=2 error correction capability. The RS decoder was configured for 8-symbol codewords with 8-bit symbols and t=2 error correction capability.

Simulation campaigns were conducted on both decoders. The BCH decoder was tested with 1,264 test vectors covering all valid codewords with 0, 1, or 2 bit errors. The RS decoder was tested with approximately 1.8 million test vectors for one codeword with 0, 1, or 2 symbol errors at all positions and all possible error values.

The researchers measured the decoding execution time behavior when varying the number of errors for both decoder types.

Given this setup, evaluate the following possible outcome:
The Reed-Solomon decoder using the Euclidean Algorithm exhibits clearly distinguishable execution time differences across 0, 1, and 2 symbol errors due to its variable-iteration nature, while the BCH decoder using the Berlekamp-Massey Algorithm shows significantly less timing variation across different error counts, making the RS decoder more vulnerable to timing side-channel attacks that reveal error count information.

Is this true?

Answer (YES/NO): NO